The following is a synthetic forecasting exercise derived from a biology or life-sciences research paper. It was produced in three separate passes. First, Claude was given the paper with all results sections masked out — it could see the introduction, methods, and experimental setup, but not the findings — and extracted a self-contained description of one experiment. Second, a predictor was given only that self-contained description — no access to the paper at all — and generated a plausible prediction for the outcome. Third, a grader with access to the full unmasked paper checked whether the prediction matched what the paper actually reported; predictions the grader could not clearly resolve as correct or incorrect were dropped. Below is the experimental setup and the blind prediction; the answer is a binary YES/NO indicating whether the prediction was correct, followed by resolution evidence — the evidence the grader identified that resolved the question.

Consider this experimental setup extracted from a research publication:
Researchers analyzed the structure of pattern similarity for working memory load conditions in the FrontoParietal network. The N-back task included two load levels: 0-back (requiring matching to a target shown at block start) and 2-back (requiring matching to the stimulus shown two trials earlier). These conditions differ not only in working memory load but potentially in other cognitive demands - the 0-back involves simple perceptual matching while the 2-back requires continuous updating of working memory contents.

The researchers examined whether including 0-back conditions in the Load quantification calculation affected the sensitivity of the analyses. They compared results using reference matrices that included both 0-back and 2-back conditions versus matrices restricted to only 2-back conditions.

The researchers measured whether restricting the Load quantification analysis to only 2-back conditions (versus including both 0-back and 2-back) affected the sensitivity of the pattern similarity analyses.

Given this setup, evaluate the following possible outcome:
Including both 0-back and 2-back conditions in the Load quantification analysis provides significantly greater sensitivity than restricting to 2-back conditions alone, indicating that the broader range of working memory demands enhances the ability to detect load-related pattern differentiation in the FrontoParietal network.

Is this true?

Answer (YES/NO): NO